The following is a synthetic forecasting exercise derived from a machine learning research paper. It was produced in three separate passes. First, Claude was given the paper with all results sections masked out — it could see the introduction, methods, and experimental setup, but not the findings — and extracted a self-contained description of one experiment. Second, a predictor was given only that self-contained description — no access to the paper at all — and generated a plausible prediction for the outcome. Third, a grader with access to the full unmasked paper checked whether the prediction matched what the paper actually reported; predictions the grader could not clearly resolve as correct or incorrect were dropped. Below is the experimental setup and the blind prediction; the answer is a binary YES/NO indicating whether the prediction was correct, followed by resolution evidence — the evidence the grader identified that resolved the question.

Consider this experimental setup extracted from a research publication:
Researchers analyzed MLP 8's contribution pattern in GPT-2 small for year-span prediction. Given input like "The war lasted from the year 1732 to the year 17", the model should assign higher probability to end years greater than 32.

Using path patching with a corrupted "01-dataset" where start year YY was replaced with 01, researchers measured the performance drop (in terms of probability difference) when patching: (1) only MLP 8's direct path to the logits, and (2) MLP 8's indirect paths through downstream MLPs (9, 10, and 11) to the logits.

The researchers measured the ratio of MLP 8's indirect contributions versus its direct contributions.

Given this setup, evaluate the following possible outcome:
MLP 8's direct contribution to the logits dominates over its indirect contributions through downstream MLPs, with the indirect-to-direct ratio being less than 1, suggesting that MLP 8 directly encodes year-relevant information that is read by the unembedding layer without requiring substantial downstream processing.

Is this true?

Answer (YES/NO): NO